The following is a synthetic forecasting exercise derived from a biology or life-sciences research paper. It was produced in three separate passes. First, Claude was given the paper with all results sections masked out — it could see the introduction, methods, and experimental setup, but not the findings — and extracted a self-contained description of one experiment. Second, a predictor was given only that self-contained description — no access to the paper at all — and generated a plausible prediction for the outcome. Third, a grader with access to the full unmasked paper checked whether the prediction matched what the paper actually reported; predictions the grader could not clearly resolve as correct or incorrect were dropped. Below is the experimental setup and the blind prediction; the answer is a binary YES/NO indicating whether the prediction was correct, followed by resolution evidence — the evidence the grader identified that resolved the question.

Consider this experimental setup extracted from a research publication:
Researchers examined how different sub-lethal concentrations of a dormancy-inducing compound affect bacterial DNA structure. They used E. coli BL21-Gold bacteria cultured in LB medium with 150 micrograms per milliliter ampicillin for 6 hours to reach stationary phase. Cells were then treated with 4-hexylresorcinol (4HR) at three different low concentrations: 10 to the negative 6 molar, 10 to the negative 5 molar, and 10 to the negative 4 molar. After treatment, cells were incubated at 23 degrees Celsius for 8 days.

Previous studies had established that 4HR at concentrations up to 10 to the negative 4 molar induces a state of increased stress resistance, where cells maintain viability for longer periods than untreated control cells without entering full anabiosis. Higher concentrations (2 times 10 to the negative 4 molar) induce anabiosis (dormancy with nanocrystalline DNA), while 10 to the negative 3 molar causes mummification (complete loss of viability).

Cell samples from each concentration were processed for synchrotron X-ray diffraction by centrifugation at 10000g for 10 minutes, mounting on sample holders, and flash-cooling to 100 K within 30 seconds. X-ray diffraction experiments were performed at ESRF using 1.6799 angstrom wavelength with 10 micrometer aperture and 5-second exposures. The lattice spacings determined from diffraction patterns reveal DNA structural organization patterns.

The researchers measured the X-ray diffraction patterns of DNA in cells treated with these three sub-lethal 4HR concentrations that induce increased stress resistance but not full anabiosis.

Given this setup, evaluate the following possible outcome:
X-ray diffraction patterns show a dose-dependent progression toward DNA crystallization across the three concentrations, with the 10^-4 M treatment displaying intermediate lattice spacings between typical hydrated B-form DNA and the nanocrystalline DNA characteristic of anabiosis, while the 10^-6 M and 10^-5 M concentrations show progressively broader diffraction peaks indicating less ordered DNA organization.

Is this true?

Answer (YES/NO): NO